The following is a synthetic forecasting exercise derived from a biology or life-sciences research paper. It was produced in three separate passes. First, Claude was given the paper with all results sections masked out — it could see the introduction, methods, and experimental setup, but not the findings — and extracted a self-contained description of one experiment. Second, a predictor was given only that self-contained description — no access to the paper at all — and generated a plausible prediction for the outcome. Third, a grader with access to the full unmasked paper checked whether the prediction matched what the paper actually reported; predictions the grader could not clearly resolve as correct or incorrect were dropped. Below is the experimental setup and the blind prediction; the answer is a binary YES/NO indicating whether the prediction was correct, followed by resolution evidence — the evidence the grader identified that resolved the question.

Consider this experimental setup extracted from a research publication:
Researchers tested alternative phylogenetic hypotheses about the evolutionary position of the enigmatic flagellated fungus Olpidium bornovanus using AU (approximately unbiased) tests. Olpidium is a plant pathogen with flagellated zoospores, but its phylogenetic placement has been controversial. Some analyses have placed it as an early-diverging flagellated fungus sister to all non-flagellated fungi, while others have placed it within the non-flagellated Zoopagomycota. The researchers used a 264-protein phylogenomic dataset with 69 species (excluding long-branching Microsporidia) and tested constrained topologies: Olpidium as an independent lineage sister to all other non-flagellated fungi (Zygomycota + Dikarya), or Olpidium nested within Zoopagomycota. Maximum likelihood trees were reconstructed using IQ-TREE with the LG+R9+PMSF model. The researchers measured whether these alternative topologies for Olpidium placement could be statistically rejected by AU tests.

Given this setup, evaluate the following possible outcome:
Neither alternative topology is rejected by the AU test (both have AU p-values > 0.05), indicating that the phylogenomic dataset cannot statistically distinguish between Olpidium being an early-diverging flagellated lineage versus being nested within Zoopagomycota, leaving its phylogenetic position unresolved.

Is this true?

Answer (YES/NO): NO